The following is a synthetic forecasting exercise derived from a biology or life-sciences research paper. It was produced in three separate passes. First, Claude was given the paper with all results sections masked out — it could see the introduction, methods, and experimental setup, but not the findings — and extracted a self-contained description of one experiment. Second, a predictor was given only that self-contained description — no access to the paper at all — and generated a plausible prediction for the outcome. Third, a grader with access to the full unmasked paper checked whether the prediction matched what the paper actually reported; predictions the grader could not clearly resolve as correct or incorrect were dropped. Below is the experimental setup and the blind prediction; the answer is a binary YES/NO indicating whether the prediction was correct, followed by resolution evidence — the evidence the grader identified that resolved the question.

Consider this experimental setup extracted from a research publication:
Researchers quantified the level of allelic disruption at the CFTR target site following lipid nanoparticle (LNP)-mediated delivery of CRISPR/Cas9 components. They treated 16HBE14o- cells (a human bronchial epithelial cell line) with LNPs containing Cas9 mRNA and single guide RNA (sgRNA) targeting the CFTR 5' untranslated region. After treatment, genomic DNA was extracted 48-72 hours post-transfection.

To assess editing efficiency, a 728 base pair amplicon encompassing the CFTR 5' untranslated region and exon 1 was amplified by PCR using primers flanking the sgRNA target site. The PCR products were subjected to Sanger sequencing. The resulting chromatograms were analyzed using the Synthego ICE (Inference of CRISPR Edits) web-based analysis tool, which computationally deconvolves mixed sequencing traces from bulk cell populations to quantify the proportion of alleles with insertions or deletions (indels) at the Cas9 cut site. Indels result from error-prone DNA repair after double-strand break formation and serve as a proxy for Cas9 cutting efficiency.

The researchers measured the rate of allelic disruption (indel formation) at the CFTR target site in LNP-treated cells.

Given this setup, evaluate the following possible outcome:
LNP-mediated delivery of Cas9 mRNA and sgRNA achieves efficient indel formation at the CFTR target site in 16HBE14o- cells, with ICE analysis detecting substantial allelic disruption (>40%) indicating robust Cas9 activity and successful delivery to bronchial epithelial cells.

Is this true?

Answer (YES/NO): YES